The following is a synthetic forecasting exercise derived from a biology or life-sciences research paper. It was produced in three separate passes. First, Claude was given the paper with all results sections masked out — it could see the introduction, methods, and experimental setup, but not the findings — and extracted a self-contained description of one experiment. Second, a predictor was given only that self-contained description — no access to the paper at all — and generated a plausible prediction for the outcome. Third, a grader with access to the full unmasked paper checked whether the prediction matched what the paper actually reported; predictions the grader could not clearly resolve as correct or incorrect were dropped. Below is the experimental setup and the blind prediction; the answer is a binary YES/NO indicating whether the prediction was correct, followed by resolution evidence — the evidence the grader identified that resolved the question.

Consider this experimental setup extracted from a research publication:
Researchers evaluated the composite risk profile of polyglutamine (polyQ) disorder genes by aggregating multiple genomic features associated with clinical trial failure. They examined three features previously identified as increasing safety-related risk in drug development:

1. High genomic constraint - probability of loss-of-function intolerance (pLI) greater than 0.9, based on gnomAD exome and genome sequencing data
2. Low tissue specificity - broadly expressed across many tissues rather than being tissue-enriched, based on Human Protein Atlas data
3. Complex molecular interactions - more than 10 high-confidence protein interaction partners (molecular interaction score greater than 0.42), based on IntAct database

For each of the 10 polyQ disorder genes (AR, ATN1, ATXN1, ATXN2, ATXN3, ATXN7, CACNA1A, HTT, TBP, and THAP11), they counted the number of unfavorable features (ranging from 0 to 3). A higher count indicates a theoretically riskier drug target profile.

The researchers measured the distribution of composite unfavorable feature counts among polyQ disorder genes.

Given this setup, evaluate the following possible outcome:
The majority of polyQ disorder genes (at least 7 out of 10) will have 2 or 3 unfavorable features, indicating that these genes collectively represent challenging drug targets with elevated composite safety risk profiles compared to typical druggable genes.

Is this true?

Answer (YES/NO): YES